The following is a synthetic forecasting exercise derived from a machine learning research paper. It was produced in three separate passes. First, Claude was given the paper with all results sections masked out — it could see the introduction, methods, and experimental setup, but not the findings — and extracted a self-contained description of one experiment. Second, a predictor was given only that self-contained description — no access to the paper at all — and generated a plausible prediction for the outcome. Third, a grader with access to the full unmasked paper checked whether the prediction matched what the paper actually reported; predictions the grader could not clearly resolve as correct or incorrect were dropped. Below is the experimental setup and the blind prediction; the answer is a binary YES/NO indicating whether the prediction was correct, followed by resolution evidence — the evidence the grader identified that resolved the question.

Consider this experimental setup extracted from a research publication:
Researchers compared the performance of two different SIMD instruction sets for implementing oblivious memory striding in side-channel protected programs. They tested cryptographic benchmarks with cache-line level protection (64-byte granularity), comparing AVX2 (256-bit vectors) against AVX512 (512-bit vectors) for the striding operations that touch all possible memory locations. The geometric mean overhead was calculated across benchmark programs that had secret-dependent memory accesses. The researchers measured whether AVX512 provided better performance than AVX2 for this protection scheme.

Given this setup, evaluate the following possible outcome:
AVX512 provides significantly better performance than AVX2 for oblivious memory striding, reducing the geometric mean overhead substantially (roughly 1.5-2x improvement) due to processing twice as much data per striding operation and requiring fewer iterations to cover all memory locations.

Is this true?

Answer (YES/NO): NO